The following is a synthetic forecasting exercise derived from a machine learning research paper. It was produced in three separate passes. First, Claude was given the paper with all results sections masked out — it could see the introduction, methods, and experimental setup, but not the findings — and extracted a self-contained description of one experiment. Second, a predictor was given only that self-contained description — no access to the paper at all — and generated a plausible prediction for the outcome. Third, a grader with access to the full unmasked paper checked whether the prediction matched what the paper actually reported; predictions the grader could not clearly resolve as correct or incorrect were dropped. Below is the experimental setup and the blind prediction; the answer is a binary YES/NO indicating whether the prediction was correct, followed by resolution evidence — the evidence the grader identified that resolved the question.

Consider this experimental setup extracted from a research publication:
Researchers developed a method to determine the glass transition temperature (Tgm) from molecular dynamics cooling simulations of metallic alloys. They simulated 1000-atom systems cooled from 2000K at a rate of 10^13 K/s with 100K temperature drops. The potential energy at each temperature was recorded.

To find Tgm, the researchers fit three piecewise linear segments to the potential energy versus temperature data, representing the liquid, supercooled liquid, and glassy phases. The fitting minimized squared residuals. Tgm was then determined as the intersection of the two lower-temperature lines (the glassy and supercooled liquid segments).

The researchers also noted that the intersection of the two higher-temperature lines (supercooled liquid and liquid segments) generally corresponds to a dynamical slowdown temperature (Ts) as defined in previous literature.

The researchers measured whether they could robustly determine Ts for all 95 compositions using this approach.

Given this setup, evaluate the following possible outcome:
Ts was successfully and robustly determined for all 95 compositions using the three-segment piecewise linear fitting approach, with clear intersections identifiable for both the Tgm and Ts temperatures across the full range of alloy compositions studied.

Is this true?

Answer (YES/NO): NO